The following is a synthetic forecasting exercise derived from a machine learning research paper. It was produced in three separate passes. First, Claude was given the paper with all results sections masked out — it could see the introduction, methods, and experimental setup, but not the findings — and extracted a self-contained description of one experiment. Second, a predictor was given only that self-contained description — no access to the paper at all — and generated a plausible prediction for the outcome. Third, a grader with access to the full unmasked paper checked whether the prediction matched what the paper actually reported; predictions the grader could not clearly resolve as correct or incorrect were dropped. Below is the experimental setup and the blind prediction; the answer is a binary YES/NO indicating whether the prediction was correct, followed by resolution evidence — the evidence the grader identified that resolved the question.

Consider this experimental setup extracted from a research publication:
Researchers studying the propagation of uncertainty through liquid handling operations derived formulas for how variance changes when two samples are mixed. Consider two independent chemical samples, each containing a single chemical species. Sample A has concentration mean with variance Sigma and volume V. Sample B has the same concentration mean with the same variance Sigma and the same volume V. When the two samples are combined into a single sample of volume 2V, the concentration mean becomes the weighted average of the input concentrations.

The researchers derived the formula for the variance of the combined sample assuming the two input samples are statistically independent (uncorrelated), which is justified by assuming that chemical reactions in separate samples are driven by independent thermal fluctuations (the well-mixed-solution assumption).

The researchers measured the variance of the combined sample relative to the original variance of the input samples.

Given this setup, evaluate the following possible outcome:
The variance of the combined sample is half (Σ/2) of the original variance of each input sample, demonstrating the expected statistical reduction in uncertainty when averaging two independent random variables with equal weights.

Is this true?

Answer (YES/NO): YES